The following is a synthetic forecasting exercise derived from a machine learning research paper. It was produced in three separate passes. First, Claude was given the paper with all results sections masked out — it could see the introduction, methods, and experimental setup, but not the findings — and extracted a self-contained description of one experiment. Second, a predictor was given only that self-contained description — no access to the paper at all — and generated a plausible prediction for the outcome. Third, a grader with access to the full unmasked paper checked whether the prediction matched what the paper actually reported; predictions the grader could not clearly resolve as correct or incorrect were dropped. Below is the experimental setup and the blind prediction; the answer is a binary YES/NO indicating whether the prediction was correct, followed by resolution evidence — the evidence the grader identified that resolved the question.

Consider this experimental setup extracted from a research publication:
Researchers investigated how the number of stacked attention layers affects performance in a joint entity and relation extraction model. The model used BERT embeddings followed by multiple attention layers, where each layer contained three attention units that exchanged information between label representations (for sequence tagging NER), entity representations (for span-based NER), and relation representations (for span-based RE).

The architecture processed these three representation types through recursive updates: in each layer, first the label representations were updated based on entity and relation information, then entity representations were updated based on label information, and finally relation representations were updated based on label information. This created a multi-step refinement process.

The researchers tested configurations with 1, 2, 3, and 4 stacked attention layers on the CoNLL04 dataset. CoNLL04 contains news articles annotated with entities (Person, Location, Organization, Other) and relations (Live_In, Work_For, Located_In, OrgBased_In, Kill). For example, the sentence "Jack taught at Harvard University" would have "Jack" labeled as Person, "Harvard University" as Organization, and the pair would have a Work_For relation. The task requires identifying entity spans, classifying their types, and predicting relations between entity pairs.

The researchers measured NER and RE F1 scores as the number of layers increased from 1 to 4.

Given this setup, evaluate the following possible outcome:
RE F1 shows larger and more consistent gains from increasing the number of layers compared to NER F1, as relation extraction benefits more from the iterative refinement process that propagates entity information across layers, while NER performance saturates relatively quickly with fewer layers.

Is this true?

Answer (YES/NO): NO